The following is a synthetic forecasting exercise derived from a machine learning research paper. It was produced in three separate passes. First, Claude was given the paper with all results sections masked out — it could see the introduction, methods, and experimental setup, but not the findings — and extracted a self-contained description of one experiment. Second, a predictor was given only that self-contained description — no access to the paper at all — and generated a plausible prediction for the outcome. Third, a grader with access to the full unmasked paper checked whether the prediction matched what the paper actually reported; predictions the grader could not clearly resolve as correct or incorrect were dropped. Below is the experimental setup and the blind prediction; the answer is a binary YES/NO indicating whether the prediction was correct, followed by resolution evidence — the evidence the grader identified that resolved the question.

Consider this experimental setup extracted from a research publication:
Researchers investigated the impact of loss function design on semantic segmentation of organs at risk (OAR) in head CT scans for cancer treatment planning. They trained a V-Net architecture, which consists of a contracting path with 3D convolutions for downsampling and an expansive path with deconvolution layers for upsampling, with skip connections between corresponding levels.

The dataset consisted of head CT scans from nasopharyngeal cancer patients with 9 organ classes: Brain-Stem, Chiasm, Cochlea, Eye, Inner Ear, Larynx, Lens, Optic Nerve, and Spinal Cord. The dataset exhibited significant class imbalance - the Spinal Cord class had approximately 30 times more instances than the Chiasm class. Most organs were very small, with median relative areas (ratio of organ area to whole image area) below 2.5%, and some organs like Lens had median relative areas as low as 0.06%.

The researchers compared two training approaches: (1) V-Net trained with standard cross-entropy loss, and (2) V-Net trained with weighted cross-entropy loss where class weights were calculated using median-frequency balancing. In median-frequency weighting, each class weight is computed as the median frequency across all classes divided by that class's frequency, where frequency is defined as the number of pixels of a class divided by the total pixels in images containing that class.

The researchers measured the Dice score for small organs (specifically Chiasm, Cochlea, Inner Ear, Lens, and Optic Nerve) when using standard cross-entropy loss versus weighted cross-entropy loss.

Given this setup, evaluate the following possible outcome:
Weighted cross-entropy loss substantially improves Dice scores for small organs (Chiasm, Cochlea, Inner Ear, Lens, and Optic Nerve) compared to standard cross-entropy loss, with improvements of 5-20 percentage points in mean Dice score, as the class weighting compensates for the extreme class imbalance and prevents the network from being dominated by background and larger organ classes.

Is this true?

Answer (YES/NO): YES